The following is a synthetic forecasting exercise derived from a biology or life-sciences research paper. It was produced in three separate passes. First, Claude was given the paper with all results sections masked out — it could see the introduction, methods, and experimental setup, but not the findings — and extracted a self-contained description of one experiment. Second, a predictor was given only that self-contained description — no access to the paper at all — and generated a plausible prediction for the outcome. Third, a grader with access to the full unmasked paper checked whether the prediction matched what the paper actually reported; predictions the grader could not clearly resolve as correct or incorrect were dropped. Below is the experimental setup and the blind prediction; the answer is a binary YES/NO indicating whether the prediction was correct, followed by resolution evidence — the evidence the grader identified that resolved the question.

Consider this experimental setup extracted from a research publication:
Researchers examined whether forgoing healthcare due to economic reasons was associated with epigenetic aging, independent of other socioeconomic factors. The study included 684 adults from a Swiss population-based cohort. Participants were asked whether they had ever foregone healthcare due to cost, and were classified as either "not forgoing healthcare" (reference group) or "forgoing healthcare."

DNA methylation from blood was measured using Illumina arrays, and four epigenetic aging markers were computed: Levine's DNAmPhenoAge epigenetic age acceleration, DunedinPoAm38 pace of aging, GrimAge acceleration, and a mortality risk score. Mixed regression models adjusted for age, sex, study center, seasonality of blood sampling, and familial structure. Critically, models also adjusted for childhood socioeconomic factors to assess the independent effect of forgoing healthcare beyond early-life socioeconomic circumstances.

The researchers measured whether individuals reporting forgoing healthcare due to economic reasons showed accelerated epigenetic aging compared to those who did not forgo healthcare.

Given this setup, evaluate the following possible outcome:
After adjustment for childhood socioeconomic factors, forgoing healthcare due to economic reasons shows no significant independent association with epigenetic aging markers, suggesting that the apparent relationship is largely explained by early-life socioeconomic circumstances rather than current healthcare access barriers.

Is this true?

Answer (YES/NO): NO